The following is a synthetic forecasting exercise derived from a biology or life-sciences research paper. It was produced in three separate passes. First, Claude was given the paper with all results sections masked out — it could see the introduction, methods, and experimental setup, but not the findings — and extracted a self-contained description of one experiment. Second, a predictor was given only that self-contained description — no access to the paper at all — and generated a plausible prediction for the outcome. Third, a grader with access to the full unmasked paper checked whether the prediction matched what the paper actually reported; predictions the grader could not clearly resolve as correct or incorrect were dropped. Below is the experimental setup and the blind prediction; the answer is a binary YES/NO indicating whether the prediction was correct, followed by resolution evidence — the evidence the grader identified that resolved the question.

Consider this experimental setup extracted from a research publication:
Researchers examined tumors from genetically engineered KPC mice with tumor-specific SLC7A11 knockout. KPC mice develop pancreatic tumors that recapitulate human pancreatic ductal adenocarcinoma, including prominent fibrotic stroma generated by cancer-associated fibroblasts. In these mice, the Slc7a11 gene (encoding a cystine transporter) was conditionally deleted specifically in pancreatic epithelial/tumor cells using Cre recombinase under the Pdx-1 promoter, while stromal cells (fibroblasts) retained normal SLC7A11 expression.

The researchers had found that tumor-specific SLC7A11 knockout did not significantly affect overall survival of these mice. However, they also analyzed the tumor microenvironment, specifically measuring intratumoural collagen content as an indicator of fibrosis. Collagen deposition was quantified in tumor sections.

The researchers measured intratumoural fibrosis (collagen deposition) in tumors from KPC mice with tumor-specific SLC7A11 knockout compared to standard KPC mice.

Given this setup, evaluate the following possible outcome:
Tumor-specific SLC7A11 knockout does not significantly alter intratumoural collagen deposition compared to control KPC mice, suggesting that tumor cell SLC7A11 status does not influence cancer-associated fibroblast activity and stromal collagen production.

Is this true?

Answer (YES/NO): NO